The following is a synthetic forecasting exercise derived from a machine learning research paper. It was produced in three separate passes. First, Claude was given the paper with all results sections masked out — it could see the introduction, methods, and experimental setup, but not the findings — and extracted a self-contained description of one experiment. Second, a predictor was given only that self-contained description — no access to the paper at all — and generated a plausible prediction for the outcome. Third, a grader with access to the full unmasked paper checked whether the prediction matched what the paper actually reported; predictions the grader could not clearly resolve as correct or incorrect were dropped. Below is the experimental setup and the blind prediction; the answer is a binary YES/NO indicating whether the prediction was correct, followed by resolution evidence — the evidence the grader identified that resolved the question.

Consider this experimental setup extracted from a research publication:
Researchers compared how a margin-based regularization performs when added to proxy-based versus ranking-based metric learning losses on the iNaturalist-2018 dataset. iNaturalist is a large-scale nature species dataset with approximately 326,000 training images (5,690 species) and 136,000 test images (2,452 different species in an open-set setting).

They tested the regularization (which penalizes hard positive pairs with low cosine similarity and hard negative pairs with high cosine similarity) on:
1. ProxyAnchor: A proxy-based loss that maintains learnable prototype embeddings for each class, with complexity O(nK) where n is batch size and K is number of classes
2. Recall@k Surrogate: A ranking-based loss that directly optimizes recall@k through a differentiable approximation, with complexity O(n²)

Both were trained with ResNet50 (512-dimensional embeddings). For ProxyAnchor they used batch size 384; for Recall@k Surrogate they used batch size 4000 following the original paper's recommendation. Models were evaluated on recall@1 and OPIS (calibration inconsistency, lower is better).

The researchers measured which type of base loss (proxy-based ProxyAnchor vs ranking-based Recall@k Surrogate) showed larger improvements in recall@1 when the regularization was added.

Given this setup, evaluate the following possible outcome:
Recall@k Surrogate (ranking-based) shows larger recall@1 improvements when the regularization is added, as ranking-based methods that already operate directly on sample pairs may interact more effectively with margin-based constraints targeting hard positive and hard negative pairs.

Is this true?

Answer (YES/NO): NO